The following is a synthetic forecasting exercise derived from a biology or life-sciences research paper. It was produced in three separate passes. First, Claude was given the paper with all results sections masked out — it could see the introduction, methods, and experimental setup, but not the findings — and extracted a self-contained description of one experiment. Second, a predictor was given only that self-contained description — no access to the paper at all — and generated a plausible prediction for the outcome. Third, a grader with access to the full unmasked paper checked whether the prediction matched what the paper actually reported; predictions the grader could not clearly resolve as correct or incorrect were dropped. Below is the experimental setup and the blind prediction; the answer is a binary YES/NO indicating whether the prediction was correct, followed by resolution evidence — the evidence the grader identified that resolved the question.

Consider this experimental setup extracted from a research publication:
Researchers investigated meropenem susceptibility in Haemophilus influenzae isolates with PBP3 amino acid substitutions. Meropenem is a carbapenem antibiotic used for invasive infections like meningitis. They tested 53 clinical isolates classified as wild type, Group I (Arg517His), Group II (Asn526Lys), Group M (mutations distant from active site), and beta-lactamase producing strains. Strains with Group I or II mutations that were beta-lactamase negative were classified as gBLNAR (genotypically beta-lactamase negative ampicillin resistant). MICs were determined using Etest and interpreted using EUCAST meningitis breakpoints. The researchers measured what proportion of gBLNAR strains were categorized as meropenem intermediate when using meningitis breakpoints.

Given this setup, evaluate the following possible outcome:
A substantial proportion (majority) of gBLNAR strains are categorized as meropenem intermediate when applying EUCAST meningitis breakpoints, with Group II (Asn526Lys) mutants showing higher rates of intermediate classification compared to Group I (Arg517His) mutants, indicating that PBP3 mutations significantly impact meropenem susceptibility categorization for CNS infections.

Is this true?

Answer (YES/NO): NO